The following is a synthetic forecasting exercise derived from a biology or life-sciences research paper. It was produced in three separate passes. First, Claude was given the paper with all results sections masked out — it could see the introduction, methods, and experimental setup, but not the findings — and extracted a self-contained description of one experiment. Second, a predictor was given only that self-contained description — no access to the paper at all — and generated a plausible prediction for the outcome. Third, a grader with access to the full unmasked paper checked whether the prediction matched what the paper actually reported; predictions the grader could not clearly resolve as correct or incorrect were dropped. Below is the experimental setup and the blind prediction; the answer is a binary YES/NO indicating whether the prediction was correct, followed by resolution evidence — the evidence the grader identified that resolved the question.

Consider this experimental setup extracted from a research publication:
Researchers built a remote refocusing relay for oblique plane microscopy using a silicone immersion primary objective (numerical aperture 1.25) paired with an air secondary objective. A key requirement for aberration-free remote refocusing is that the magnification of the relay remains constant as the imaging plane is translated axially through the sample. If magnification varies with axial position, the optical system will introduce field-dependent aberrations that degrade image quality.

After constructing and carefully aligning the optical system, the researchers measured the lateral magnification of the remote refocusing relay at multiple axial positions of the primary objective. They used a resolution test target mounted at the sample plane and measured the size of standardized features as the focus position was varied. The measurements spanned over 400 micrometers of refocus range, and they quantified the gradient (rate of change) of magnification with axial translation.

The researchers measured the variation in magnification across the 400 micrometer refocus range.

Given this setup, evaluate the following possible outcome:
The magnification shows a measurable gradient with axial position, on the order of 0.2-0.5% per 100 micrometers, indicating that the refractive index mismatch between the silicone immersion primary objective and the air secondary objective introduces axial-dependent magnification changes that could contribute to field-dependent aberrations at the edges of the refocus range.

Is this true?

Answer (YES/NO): NO